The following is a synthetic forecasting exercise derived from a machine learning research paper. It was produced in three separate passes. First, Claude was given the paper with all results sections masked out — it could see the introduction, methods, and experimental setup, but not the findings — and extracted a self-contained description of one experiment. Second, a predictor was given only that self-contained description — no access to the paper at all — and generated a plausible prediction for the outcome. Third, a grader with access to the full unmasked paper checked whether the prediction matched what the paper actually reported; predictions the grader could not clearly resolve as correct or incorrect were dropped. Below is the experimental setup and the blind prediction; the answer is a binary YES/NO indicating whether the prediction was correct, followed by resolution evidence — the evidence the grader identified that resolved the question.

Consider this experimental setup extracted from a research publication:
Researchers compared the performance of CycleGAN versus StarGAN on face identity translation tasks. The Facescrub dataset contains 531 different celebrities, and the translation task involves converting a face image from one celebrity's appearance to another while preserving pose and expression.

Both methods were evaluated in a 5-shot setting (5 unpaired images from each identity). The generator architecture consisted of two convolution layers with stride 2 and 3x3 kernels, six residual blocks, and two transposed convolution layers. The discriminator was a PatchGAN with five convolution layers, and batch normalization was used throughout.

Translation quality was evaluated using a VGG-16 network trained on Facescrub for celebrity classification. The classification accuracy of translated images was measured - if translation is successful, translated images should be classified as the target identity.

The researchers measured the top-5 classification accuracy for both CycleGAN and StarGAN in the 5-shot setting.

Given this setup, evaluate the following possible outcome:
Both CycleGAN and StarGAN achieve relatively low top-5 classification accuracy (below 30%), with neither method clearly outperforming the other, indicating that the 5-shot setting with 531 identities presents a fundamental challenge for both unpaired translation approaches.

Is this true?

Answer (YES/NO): NO